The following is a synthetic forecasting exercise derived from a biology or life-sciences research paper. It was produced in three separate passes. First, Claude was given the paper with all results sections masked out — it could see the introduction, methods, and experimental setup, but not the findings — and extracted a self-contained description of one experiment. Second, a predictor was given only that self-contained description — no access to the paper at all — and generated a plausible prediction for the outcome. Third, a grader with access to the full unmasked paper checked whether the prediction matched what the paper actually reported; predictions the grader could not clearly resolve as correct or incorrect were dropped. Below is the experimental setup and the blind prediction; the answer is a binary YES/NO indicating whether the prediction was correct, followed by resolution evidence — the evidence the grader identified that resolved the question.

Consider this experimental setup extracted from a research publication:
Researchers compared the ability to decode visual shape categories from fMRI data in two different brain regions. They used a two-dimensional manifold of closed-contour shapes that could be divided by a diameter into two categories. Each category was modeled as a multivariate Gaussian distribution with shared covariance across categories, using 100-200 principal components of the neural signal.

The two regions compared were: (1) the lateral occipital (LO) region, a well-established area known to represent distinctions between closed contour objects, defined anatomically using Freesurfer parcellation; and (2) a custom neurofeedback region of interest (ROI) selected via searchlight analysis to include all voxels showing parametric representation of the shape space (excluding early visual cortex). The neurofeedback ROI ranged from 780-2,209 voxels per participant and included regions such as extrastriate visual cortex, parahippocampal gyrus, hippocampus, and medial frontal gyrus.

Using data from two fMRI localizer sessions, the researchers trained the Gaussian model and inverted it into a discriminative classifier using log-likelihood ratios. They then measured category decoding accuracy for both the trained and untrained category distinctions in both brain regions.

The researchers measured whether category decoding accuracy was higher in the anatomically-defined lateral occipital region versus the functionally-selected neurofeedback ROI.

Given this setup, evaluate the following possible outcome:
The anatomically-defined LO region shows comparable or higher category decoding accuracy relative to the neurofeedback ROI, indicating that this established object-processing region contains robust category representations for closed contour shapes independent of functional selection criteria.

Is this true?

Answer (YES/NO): YES